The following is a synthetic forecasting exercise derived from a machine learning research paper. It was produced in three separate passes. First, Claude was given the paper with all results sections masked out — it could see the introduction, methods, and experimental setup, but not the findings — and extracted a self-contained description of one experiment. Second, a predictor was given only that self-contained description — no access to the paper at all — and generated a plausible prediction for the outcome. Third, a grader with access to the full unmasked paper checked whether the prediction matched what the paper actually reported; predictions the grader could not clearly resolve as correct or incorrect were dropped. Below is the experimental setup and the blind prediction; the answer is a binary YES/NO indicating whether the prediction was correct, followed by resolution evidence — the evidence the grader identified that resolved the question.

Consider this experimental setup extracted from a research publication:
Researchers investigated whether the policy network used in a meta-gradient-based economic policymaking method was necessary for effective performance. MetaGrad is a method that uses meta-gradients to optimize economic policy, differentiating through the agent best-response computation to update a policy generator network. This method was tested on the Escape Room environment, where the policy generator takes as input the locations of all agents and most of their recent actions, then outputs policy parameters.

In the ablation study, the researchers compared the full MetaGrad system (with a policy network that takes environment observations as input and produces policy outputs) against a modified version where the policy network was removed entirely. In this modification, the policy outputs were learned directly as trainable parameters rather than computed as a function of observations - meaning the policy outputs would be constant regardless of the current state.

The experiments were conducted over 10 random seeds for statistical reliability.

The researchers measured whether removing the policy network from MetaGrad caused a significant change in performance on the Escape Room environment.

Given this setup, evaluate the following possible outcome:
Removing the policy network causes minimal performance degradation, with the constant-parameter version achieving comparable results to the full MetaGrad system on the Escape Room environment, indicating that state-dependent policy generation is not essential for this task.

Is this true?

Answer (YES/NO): YES